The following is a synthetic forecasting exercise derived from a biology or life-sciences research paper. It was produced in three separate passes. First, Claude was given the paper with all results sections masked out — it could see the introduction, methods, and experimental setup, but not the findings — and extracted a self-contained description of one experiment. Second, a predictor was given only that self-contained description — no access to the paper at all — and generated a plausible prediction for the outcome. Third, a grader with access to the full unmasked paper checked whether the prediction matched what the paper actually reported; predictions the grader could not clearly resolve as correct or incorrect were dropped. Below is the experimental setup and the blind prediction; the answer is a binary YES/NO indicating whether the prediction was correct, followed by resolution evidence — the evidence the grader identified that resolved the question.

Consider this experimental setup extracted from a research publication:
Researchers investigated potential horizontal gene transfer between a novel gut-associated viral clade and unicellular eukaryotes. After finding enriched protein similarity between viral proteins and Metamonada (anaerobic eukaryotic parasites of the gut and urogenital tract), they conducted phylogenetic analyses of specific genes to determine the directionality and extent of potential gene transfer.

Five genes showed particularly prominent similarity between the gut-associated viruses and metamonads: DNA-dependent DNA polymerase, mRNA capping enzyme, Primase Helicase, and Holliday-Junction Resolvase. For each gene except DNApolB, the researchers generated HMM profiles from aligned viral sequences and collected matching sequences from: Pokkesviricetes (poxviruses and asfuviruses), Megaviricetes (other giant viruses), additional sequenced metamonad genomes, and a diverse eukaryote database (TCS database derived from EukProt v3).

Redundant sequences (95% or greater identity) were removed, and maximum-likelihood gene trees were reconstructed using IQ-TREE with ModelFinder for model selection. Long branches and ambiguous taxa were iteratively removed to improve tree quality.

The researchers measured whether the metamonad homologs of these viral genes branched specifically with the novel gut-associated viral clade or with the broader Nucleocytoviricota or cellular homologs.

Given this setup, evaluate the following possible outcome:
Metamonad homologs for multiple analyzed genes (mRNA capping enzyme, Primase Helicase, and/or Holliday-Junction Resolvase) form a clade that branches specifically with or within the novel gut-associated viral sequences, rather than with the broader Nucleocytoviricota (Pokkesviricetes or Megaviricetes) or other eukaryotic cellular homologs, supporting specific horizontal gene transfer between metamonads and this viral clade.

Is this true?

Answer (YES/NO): YES